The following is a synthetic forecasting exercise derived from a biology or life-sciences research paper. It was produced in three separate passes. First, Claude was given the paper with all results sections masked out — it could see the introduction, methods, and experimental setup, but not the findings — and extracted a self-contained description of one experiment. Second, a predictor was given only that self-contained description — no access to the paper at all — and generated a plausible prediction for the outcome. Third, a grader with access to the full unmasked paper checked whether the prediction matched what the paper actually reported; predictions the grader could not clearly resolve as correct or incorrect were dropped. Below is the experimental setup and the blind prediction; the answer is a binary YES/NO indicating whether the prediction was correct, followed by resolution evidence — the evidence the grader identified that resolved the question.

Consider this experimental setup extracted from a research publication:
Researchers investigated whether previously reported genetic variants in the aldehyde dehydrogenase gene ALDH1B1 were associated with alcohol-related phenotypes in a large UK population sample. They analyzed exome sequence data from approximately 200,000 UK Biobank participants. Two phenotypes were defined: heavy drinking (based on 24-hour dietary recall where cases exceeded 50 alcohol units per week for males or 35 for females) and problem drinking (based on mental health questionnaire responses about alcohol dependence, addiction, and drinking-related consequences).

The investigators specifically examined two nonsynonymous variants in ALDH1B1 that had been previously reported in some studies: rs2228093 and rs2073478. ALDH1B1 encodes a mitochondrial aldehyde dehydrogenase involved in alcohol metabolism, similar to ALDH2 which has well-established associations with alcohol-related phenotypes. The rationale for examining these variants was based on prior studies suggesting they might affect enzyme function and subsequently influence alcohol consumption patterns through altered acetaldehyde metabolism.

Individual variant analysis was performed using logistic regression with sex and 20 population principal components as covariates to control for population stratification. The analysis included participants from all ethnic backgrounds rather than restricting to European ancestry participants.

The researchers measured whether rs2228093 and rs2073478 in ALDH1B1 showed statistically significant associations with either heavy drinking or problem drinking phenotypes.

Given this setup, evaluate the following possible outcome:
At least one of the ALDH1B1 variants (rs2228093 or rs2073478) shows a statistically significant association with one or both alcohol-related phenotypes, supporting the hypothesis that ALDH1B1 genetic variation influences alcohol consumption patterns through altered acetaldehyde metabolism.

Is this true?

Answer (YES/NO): NO